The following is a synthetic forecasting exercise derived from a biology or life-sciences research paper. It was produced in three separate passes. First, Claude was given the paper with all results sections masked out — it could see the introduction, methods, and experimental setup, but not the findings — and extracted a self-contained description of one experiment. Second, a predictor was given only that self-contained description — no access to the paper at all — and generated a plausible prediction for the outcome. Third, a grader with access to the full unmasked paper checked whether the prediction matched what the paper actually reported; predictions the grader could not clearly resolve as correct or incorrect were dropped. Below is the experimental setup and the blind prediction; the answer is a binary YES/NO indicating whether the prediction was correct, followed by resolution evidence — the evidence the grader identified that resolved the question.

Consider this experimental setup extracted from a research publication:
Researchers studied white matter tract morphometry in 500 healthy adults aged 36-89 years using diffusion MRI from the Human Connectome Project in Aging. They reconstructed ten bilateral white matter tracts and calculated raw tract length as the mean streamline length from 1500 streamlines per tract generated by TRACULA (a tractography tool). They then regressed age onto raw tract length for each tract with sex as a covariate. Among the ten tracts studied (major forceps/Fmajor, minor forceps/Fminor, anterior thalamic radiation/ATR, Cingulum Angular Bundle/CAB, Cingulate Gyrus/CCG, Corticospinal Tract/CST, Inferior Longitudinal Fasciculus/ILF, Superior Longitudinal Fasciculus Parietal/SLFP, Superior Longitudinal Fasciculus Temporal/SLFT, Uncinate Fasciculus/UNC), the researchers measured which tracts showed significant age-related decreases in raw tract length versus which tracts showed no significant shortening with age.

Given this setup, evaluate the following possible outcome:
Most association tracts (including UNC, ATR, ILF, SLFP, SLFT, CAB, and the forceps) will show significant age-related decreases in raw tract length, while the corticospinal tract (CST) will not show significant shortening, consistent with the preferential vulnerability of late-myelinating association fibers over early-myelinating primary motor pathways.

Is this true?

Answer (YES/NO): NO